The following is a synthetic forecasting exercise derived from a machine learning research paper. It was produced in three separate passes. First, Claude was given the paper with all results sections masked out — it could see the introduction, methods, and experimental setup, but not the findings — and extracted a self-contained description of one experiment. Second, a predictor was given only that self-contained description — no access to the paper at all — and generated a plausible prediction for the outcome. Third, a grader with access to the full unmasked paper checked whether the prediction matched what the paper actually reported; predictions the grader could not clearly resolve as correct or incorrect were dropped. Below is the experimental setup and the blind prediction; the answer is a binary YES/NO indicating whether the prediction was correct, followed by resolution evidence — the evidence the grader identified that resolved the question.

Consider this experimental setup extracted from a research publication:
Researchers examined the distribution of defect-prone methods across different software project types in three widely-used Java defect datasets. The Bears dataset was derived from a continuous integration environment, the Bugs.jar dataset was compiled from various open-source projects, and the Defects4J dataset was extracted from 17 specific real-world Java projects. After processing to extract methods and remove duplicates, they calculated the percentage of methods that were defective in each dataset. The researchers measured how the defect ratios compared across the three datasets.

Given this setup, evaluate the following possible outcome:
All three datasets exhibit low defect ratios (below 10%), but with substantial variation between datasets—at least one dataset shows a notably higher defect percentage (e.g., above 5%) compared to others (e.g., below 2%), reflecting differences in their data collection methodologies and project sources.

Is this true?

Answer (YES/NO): NO